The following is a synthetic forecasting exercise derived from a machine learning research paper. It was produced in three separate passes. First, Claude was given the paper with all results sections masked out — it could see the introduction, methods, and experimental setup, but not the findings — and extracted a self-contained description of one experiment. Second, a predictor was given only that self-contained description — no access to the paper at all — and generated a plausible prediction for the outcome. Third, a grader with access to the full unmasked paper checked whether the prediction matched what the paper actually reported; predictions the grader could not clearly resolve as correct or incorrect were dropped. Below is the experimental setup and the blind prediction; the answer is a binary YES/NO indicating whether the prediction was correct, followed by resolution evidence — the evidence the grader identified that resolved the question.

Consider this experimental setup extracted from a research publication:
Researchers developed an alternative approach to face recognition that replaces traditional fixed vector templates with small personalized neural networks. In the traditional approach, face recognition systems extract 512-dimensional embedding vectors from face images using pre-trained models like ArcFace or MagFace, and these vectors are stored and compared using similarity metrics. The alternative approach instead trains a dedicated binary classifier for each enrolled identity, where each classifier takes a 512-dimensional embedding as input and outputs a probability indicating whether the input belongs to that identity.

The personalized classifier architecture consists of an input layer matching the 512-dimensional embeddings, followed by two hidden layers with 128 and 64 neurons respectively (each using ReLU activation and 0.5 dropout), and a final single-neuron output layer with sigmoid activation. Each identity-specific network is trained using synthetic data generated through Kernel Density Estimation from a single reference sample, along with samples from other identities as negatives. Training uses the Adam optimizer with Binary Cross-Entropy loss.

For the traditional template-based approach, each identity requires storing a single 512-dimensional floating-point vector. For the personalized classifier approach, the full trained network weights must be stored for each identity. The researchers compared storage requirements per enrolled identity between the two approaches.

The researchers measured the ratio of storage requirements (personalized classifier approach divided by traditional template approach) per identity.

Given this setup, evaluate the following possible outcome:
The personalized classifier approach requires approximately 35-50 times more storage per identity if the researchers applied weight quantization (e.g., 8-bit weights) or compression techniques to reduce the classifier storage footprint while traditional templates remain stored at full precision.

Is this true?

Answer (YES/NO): NO